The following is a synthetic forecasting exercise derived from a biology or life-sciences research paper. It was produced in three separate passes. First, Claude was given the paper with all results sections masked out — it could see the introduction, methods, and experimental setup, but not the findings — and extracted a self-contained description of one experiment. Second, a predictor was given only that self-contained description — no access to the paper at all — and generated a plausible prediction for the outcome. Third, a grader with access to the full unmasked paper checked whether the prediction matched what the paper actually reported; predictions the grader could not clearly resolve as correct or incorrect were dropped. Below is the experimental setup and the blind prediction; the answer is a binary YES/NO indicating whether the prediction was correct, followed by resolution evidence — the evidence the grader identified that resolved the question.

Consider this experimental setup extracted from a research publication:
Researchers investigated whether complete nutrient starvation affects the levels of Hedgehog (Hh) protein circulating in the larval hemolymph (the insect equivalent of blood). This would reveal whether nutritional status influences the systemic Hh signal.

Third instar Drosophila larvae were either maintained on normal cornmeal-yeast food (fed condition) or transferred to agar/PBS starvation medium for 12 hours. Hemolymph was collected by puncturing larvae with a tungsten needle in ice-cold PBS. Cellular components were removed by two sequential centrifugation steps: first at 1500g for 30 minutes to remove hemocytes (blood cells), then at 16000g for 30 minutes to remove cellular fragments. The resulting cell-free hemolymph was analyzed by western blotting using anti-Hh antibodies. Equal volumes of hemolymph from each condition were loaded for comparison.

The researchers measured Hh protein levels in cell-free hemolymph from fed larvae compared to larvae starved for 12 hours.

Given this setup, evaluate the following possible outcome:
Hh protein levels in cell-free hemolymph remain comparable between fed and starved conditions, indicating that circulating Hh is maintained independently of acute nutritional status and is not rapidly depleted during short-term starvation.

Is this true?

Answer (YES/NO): NO